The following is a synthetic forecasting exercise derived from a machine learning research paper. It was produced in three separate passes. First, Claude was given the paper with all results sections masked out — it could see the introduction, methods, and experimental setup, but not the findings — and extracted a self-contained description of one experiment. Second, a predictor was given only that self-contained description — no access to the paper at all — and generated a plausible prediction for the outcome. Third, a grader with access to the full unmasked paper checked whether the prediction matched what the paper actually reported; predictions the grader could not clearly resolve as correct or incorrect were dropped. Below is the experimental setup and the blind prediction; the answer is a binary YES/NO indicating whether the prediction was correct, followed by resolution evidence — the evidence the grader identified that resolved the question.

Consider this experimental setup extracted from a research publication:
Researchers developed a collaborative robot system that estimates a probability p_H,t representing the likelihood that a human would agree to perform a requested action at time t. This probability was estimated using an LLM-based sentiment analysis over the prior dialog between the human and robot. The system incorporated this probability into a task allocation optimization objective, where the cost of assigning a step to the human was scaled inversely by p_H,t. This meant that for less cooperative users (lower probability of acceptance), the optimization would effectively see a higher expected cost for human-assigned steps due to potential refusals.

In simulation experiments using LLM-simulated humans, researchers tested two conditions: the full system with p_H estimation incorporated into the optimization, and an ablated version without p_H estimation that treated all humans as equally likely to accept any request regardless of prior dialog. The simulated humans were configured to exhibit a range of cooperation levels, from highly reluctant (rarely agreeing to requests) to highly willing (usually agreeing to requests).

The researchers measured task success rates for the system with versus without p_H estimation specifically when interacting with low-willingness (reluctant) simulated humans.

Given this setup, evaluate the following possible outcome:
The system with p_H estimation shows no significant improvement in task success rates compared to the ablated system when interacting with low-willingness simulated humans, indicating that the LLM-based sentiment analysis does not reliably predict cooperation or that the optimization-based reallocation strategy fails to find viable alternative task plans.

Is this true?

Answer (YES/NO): NO